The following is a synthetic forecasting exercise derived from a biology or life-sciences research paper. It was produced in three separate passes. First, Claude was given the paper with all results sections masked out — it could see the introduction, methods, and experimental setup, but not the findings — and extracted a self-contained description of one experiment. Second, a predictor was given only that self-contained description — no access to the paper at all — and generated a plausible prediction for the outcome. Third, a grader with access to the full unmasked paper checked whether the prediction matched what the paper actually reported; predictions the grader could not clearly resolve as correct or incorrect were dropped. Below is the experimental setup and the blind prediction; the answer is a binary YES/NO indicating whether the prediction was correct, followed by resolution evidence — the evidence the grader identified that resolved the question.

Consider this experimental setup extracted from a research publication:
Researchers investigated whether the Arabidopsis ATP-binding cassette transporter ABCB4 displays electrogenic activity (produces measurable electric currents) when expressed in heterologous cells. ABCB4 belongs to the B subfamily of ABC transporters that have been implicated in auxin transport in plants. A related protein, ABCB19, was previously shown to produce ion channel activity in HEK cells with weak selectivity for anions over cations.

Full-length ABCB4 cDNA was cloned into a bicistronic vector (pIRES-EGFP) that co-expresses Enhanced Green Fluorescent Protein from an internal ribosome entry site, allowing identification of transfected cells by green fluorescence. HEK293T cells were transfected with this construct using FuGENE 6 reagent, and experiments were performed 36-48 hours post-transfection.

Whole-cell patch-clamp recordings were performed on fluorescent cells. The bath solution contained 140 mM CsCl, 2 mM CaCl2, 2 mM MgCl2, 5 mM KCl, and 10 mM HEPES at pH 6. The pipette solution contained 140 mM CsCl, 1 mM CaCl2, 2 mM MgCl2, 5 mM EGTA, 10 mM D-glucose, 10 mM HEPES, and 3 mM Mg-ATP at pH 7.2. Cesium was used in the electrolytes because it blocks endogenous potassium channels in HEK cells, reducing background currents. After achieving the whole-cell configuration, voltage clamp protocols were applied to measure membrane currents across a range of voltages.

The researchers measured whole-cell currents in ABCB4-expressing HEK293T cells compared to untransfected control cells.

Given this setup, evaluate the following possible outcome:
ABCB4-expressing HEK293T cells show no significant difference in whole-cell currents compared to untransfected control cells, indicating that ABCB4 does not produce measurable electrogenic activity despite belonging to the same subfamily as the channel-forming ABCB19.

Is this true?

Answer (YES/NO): NO